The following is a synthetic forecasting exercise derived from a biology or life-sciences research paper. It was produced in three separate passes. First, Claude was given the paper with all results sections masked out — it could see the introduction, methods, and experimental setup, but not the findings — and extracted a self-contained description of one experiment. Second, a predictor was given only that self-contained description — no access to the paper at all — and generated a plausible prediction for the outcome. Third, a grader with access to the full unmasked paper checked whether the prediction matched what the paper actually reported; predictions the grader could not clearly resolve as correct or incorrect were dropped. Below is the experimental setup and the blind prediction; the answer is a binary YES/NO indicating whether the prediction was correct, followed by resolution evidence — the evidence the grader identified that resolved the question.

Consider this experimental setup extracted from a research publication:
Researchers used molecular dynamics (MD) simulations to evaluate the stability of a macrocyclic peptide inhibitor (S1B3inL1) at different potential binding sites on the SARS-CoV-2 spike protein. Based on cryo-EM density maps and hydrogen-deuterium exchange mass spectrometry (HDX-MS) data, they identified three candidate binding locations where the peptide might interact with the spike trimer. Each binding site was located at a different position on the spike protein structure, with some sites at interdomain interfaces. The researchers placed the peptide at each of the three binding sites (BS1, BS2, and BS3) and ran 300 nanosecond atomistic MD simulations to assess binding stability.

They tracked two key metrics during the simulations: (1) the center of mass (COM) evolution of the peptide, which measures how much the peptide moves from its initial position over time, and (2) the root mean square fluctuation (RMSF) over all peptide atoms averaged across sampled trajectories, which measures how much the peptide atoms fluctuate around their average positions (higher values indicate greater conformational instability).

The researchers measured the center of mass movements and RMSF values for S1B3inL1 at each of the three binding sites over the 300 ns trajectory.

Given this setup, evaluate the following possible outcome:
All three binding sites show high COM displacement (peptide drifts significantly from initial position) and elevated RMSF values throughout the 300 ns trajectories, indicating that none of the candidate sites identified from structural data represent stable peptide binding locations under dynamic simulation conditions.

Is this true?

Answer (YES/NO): NO